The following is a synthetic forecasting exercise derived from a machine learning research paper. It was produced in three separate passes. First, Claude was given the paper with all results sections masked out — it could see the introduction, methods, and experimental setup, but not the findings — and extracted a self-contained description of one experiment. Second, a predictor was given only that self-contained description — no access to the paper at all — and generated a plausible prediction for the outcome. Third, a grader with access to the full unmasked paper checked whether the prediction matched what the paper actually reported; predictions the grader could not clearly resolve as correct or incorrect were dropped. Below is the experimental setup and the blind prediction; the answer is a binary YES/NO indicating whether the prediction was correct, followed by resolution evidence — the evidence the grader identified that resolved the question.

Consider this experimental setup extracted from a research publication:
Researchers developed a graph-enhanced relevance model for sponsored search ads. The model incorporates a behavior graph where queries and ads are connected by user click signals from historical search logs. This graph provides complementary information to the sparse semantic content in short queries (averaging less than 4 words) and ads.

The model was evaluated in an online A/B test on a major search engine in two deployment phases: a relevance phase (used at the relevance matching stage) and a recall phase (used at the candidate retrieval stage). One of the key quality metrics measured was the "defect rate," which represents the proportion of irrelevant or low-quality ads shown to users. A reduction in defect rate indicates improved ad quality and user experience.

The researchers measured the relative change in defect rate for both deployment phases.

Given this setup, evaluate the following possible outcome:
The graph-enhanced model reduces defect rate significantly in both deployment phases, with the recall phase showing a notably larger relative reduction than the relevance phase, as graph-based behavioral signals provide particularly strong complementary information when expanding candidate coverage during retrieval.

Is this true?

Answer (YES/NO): NO